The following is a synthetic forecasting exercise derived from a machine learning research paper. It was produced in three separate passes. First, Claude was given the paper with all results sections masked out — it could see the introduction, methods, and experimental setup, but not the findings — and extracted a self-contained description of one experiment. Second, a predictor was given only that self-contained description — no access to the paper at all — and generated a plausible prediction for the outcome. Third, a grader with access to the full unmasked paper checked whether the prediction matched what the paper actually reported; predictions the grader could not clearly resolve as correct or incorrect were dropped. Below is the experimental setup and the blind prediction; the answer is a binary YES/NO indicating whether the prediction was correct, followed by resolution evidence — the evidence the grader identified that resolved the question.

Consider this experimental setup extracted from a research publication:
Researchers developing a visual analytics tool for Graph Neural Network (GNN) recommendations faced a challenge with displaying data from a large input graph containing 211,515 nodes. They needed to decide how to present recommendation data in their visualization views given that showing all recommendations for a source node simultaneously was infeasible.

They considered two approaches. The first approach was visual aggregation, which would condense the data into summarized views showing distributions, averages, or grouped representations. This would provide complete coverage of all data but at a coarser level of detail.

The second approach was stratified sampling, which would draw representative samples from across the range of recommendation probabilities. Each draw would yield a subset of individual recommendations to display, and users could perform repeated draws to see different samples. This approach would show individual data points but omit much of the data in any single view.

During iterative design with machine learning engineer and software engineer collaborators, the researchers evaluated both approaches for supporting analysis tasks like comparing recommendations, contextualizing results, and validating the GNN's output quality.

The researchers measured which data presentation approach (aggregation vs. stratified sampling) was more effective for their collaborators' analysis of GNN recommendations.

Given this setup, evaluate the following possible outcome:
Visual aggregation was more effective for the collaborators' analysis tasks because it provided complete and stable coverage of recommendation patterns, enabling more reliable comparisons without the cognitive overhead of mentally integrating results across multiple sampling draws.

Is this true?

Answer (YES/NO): NO